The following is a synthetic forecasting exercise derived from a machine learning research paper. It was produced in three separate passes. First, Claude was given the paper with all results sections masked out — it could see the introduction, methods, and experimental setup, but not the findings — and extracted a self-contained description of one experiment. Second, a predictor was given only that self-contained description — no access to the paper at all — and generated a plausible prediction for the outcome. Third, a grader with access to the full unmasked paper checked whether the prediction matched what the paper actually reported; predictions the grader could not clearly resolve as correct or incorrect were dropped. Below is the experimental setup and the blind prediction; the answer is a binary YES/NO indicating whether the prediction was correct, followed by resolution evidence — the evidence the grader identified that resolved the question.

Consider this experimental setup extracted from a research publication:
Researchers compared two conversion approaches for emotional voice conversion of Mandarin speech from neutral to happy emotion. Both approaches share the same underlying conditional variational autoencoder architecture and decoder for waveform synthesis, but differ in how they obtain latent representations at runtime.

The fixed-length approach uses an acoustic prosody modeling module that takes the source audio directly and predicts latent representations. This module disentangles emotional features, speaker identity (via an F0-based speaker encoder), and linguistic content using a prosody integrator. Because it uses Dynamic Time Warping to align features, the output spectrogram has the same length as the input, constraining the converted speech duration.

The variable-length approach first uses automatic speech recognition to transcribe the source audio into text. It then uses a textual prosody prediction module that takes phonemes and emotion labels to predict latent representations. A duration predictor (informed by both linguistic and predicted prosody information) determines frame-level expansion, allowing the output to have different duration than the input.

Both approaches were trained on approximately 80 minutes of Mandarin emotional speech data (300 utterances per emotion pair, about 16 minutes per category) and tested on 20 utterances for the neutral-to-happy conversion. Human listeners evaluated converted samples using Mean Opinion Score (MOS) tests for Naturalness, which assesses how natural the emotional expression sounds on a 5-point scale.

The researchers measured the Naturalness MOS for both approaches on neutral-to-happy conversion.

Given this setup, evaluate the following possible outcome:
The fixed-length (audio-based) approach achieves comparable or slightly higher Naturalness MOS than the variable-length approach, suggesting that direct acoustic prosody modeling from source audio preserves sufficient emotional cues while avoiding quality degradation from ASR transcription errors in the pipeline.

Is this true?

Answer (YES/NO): NO